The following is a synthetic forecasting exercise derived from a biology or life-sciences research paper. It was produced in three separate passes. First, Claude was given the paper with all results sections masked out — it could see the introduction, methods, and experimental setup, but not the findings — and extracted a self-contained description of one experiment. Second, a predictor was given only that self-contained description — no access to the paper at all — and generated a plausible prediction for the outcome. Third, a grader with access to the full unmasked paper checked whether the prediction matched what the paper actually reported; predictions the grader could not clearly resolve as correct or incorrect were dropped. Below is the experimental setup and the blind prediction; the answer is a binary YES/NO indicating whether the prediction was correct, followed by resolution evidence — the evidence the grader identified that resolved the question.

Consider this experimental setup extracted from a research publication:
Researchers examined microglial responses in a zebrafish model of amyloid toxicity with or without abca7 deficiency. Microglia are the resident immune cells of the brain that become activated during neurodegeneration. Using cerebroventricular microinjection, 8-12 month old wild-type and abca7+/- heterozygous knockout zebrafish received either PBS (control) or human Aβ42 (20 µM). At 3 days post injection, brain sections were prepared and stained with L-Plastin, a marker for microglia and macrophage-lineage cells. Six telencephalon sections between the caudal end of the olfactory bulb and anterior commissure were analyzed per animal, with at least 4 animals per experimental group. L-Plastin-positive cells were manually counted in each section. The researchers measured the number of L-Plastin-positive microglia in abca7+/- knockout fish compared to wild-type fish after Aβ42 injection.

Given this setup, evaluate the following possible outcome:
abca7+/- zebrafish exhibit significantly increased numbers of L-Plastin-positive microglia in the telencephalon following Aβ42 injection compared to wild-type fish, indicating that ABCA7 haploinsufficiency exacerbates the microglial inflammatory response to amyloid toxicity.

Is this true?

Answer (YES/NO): YES